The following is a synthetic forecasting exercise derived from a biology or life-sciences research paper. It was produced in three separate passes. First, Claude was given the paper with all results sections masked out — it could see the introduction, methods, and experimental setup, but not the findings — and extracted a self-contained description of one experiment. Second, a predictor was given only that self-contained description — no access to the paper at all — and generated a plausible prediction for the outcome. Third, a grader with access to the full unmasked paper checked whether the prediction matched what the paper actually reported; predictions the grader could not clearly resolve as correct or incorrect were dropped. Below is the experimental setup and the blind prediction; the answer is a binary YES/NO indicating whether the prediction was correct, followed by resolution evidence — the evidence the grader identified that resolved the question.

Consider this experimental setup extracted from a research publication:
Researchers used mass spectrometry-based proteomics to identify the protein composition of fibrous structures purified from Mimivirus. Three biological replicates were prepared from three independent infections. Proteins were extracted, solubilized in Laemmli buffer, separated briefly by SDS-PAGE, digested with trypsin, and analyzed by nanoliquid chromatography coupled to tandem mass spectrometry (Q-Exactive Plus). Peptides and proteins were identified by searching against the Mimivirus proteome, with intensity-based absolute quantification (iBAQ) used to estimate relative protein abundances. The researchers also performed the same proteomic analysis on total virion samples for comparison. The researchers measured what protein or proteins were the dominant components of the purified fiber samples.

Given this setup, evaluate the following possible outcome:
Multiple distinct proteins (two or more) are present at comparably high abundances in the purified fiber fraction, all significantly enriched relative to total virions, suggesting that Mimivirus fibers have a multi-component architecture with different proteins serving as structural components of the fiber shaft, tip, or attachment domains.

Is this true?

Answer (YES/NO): NO